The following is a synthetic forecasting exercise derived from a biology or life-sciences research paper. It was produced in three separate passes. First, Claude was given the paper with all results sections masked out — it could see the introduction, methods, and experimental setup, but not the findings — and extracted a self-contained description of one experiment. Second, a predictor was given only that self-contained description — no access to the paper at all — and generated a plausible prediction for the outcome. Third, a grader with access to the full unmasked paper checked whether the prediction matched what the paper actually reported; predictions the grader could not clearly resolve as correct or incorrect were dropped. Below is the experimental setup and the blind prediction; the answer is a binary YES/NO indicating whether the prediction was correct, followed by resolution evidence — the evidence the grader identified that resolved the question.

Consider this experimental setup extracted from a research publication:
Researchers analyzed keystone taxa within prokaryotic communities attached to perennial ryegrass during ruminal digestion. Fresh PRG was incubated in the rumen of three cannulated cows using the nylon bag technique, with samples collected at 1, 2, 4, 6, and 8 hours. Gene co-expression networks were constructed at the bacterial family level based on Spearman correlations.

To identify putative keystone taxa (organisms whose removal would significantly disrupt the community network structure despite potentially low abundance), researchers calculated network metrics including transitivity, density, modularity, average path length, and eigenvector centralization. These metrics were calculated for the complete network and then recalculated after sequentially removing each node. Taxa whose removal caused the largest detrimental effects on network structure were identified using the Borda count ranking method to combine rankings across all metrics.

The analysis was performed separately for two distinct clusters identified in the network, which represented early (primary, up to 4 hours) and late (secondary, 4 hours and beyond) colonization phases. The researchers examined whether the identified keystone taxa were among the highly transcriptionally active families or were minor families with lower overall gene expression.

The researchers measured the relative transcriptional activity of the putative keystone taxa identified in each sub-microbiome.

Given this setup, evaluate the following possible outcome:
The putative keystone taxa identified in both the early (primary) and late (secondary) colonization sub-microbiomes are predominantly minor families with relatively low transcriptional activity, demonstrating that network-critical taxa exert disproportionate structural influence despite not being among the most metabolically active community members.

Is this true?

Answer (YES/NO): YES